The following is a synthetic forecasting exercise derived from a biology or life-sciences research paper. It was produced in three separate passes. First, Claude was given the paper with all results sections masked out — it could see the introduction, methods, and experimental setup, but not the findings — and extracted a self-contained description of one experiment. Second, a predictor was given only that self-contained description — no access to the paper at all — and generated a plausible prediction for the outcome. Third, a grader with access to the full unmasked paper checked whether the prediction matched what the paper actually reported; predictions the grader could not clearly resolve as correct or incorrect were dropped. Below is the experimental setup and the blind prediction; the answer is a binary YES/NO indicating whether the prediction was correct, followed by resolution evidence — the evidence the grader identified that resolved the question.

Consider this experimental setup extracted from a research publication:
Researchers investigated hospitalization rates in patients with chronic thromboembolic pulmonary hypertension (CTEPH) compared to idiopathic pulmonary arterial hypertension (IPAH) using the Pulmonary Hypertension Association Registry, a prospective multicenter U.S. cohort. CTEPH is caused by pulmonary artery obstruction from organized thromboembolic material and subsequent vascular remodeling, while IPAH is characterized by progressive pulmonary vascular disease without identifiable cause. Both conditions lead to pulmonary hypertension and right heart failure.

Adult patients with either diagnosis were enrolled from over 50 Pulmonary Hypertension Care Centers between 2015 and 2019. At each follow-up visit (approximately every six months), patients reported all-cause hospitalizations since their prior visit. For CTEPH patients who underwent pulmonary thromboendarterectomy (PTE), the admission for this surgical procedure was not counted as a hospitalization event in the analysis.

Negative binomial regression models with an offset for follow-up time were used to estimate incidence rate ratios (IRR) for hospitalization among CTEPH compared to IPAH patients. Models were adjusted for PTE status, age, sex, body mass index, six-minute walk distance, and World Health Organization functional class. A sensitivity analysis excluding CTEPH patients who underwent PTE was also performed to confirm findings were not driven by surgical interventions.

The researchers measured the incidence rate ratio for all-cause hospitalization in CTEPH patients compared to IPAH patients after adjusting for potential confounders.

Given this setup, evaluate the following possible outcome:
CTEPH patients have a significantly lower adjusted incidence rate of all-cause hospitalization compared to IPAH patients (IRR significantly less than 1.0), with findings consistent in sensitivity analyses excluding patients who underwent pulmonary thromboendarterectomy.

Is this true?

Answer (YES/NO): NO